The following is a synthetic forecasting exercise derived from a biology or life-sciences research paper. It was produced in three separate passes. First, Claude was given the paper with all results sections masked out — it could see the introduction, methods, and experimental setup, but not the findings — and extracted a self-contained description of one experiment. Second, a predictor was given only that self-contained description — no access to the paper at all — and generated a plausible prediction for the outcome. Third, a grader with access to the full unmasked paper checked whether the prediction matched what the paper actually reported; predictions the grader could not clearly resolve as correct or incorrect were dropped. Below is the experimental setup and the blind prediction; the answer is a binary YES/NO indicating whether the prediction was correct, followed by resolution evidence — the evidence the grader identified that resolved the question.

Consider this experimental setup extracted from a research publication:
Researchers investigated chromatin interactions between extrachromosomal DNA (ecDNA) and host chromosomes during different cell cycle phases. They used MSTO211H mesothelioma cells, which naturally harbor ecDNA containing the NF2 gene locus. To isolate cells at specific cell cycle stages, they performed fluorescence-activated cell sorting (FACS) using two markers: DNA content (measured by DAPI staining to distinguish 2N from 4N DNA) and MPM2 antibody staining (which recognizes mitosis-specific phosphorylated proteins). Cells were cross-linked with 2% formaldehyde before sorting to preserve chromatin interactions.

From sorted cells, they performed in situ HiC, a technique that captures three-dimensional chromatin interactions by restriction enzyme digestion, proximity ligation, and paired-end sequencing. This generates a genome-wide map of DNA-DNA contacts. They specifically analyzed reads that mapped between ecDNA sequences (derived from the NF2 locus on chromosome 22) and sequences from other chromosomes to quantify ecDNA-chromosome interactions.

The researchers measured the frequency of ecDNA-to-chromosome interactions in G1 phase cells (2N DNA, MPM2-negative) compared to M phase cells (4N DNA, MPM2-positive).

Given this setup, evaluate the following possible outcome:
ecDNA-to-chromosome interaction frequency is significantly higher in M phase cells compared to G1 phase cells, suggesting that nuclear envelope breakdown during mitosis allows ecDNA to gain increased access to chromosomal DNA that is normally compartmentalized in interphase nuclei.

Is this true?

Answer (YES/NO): NO